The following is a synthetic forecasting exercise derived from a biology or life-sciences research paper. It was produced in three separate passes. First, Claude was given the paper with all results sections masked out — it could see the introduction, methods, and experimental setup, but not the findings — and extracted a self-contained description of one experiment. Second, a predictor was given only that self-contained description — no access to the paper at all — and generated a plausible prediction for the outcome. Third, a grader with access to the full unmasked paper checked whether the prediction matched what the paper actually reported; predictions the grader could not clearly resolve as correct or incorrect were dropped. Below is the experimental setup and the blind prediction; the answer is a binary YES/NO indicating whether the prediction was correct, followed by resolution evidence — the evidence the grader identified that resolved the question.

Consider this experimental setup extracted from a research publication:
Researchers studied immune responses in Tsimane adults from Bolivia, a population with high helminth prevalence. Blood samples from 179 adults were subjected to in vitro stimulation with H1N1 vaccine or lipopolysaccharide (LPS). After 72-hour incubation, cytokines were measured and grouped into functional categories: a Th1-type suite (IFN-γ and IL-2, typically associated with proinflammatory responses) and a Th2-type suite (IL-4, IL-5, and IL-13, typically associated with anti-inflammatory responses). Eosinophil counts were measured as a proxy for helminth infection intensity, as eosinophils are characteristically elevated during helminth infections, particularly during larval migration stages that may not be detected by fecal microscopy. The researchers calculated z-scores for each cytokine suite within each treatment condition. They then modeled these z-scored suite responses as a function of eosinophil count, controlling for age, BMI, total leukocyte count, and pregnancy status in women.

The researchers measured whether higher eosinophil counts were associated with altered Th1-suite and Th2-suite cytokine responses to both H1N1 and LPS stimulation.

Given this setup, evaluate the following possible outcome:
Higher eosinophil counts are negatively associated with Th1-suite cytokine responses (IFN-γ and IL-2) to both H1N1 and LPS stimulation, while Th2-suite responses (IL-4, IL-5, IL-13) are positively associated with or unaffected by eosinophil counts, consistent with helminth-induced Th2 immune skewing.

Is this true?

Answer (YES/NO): YES